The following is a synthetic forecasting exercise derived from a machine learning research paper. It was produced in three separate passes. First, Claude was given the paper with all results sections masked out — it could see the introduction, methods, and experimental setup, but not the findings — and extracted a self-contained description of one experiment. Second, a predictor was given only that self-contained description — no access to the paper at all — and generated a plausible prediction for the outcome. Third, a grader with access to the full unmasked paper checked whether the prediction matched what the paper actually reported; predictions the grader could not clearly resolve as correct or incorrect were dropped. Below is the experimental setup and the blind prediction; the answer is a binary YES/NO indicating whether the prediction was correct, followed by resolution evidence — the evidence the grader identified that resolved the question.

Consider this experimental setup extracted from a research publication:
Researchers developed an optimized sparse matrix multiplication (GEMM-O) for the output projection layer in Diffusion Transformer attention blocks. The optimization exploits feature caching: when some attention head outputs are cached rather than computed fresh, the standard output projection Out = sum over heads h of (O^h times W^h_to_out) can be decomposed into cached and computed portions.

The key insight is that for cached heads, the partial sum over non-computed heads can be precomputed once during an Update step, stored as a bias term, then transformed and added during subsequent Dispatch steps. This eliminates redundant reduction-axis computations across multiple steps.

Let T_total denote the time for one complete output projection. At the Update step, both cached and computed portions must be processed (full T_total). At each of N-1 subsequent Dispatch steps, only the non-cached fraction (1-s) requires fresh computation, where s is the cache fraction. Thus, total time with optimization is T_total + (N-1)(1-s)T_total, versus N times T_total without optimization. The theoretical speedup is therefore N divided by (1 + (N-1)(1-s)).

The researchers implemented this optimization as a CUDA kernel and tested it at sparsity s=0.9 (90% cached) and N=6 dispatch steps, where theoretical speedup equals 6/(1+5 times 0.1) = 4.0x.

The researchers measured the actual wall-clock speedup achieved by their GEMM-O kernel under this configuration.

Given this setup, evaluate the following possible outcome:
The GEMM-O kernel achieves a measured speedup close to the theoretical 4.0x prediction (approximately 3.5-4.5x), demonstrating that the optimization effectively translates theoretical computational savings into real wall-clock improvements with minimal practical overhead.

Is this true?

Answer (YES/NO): YES